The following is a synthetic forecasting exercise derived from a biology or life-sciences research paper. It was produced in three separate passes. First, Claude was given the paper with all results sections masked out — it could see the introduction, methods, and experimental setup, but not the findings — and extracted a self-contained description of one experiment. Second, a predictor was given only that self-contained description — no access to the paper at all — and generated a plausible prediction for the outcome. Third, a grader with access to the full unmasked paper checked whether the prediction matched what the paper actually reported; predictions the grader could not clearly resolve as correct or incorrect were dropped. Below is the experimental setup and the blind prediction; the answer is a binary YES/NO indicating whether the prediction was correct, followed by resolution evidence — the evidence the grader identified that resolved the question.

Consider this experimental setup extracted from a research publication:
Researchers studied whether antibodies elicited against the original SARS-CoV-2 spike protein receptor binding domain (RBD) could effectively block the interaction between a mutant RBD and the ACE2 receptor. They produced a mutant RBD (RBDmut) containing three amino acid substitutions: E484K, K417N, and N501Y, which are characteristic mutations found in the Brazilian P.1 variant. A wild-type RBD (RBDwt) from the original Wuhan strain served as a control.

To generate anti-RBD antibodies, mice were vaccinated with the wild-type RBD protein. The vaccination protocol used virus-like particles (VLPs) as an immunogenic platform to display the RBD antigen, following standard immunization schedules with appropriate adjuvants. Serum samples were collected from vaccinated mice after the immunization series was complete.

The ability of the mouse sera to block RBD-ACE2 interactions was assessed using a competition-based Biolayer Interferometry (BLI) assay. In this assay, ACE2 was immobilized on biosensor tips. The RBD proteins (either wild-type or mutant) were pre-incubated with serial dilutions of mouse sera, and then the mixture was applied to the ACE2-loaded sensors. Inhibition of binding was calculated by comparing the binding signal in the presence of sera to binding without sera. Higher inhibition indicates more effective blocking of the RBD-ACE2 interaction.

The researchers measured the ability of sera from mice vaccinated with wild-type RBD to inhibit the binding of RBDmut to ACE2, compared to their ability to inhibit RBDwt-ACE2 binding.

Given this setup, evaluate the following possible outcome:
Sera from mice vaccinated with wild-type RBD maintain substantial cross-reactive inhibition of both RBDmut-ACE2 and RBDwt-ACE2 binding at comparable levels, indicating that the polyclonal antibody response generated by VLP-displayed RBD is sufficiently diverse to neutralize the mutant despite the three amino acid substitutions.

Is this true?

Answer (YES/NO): NO